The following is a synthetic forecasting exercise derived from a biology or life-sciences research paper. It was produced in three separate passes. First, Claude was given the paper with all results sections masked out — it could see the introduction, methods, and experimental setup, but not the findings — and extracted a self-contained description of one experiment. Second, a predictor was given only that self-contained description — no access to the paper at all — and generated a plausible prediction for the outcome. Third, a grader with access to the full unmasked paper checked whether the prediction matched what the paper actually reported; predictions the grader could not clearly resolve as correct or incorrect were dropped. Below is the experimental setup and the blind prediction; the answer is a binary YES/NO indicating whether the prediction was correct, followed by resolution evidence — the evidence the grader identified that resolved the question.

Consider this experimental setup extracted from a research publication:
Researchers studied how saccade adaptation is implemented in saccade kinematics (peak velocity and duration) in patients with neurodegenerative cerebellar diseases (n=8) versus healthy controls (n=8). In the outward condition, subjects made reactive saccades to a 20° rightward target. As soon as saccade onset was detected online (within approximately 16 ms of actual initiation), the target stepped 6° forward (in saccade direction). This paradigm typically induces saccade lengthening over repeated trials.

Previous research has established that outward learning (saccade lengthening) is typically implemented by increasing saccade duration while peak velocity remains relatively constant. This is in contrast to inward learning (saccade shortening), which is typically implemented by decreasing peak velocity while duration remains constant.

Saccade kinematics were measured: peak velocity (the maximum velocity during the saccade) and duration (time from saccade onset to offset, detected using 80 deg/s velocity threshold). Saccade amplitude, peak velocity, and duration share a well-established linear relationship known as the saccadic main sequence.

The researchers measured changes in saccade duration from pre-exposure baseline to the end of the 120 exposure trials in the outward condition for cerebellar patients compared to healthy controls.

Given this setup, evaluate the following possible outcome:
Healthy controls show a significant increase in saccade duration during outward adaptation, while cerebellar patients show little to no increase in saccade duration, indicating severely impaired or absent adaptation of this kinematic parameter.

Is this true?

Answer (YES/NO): YES